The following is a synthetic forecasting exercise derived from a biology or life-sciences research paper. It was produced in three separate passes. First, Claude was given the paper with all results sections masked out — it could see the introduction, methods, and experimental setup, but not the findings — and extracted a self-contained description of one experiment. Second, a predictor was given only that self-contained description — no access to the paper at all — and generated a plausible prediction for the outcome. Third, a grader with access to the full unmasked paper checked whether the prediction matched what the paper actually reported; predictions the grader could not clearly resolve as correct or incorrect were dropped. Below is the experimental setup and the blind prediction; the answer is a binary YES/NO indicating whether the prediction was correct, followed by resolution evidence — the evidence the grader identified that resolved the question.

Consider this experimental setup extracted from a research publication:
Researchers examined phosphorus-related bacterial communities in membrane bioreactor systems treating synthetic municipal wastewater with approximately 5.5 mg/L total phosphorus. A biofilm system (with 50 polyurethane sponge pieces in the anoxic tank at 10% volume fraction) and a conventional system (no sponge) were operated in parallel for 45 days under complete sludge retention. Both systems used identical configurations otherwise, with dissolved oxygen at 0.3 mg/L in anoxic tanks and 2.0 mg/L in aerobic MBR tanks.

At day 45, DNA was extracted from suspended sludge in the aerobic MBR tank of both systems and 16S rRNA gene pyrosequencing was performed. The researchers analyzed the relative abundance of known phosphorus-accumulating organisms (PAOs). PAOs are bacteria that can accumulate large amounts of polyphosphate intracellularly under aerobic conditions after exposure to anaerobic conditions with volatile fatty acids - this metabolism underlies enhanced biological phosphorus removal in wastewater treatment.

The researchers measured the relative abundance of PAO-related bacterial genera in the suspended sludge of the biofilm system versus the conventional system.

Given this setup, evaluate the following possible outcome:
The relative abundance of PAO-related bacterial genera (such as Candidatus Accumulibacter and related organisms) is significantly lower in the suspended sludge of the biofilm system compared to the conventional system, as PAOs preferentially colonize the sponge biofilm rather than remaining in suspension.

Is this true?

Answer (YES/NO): NO